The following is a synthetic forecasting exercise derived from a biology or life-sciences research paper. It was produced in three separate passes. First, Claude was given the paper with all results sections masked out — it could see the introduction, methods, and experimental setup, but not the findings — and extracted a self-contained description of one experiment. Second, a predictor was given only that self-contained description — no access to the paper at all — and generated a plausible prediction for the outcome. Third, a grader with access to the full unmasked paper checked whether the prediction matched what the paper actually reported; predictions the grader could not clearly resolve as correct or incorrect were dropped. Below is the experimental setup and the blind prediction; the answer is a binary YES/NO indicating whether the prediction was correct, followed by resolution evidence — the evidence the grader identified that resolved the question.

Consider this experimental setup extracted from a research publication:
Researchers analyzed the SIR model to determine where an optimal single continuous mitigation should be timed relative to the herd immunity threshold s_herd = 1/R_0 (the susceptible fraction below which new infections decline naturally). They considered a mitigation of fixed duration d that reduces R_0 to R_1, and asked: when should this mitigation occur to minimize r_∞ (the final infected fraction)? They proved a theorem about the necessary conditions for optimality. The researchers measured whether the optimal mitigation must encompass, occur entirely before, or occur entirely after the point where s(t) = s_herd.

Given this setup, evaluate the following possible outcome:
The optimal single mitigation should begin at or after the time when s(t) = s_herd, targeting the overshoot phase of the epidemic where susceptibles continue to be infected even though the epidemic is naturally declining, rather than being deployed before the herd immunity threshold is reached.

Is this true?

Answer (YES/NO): NO